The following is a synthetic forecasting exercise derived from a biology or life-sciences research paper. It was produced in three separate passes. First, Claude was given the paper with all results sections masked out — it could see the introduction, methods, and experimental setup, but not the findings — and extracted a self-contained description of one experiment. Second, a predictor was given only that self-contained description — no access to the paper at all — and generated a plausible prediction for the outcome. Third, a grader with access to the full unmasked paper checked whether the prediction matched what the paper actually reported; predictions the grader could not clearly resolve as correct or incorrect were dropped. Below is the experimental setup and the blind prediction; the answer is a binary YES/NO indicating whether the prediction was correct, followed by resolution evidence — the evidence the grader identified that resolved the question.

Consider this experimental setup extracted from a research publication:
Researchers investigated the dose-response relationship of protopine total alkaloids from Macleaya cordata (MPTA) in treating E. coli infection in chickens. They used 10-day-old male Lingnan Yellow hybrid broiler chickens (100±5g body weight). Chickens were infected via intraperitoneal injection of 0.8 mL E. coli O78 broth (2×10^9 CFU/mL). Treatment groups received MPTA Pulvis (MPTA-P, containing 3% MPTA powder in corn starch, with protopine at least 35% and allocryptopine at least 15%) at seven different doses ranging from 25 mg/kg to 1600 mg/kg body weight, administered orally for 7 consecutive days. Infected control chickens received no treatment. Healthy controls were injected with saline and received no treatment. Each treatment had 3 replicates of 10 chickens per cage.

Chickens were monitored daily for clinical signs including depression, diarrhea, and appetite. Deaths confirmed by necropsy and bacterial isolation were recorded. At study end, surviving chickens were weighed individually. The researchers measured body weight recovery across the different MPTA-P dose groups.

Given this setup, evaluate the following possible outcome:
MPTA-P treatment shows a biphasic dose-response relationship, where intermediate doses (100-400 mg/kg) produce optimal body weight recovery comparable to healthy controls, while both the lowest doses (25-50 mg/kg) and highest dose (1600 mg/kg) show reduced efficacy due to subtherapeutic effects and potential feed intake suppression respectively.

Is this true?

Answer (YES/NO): NO